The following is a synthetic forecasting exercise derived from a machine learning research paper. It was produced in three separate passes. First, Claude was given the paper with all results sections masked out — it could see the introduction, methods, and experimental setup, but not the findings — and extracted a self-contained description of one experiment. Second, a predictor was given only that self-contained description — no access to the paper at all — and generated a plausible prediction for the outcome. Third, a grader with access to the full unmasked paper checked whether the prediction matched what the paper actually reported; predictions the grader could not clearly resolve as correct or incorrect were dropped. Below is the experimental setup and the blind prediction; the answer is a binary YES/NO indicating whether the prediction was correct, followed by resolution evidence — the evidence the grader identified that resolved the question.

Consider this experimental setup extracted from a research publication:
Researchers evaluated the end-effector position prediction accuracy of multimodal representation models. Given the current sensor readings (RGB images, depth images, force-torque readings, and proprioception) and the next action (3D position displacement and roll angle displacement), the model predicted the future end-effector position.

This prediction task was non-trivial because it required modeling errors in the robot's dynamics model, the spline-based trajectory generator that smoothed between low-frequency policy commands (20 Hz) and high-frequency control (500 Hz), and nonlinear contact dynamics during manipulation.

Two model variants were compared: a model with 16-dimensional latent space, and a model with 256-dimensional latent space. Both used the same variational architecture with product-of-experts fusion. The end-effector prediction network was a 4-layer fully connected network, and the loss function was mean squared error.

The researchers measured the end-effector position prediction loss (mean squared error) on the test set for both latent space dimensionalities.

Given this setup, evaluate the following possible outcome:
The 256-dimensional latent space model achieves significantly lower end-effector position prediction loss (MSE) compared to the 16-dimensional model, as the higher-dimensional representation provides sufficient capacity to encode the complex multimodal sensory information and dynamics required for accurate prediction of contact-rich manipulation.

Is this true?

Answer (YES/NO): YES